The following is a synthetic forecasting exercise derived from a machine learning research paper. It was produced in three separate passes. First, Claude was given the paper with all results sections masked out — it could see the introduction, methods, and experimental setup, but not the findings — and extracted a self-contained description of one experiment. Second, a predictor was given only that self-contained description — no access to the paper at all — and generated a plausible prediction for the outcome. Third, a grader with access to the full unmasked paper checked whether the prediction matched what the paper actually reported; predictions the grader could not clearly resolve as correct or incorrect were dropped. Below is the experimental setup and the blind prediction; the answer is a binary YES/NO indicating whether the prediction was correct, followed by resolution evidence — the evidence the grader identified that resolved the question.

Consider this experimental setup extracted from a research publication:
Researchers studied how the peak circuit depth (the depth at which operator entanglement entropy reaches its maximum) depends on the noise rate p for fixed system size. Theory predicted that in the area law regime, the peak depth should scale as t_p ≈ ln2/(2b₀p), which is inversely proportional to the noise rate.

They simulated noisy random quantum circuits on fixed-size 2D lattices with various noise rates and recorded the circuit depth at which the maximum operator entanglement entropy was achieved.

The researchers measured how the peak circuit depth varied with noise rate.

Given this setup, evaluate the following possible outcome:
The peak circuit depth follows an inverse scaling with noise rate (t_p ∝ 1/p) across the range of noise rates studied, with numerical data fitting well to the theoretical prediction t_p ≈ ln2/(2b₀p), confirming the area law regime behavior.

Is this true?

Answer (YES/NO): NO